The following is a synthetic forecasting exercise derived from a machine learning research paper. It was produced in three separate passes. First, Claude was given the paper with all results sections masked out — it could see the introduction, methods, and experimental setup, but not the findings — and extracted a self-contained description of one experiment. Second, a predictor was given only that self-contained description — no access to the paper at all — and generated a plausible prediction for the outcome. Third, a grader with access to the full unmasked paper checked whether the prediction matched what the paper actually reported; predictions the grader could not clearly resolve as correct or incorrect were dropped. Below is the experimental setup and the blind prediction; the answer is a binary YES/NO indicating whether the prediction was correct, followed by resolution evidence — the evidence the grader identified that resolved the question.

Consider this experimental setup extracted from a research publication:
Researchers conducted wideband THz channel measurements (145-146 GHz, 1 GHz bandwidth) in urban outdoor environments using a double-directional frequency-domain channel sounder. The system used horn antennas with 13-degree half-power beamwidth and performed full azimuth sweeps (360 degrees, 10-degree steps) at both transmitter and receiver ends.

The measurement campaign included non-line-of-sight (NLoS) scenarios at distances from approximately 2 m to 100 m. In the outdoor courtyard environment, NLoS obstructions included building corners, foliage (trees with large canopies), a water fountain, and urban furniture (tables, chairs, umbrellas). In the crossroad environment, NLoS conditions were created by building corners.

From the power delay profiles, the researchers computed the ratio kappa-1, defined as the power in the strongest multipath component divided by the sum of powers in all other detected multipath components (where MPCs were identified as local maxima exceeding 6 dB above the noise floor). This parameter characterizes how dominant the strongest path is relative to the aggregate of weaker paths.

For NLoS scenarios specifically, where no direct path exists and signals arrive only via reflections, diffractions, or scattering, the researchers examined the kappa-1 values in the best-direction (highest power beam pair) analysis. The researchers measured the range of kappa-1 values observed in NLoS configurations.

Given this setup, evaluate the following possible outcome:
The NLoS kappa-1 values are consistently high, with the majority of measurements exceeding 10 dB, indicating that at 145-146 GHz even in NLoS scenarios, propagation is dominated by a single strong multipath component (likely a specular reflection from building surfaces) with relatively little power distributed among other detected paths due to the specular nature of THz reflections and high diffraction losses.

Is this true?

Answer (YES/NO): NO